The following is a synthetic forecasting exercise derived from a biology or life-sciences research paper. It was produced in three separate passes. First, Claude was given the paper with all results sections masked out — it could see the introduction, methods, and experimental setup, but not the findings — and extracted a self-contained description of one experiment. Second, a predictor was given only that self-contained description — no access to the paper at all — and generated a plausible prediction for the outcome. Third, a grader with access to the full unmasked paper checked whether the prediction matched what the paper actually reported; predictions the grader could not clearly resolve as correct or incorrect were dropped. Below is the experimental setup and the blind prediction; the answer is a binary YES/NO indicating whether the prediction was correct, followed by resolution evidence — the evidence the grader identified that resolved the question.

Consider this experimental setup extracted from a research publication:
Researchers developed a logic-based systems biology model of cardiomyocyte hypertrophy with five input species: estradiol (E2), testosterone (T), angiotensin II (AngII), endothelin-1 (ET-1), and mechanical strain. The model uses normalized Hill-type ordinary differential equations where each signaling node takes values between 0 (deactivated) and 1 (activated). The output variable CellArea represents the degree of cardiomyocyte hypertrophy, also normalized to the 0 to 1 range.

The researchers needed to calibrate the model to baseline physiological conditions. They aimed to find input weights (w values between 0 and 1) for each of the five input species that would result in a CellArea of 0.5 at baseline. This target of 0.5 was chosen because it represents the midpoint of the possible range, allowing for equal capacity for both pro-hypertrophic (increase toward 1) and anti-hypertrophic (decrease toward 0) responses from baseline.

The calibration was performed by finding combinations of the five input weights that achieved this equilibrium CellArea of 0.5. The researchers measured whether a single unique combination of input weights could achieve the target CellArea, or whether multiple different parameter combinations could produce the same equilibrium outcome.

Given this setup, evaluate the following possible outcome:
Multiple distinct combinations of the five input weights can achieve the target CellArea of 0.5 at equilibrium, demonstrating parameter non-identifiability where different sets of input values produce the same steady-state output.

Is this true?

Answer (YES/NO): YES